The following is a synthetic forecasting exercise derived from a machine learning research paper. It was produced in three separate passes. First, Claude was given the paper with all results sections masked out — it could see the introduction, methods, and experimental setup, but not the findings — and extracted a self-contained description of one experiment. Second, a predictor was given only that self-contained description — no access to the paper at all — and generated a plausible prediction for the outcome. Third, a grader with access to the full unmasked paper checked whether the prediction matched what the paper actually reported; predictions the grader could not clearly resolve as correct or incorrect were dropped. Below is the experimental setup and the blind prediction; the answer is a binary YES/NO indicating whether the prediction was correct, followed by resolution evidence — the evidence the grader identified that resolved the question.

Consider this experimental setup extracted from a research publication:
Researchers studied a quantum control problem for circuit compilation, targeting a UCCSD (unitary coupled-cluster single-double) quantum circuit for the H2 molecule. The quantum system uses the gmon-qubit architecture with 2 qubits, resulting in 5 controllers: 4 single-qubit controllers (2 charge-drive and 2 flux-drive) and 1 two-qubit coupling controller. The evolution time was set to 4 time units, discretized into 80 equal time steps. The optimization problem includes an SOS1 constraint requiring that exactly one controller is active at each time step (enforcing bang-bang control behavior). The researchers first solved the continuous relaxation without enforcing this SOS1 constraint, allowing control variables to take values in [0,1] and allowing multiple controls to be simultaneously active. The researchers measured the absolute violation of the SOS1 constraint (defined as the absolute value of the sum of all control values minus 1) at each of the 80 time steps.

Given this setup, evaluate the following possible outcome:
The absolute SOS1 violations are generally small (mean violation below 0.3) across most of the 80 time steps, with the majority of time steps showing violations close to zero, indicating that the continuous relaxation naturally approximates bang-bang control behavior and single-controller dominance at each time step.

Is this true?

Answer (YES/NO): NO